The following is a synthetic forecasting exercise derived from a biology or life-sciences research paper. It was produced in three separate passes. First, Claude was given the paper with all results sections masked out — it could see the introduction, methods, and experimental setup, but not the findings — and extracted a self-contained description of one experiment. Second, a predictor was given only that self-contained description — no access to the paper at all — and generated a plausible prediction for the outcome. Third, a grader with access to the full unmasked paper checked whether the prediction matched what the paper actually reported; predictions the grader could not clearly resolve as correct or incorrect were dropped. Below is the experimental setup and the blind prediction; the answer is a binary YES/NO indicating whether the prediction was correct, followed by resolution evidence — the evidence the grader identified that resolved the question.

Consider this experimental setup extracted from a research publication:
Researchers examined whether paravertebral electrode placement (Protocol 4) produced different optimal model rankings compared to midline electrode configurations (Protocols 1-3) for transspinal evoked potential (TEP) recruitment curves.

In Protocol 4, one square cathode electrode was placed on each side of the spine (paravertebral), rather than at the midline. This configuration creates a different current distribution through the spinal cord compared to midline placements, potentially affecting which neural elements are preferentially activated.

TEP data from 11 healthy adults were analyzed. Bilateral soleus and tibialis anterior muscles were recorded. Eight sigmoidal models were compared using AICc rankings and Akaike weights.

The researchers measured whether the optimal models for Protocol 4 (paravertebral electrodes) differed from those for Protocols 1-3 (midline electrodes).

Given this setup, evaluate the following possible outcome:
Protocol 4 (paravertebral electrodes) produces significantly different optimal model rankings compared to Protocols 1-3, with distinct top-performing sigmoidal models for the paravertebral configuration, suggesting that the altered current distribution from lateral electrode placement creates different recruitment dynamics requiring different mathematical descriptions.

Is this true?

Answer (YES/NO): NO